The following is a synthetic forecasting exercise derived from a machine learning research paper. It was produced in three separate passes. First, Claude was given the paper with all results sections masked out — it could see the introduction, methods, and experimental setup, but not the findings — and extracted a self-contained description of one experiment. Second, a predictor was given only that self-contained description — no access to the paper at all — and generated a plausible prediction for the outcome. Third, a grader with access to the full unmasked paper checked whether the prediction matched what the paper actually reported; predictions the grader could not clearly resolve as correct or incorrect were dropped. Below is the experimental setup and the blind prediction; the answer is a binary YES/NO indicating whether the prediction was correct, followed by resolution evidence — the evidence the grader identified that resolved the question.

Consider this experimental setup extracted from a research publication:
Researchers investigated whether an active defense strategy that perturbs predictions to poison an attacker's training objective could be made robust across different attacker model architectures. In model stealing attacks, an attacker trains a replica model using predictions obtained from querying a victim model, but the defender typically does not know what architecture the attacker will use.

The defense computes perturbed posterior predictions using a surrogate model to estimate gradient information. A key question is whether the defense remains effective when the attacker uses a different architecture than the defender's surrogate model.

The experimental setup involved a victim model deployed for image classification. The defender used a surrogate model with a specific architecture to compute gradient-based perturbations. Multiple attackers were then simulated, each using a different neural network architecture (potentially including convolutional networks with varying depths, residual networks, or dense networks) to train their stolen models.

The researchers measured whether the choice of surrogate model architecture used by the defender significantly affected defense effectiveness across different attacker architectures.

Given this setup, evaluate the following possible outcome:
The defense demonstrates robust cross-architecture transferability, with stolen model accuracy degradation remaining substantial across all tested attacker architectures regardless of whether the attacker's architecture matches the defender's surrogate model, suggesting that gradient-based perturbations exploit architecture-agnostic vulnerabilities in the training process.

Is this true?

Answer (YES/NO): YES